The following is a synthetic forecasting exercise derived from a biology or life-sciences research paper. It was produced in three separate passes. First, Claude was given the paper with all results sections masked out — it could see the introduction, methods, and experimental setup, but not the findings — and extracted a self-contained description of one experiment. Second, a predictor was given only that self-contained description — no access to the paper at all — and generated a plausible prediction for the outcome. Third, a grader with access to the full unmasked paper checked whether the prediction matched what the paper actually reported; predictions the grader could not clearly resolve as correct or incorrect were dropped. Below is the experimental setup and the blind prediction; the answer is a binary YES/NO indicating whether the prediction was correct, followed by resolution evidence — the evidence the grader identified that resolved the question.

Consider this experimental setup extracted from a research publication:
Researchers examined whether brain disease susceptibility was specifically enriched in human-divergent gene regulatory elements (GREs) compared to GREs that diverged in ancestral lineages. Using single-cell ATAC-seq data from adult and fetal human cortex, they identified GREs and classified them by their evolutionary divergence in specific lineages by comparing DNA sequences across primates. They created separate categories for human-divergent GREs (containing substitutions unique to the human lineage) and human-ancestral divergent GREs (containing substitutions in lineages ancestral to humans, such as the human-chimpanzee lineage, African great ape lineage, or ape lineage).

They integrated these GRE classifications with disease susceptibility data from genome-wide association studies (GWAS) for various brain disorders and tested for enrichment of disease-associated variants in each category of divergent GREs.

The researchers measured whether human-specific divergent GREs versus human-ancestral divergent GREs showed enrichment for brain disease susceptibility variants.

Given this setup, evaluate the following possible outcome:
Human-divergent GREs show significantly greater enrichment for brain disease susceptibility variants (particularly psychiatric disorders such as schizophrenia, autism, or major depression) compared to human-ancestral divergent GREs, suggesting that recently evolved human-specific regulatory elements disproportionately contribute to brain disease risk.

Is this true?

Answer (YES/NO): NO